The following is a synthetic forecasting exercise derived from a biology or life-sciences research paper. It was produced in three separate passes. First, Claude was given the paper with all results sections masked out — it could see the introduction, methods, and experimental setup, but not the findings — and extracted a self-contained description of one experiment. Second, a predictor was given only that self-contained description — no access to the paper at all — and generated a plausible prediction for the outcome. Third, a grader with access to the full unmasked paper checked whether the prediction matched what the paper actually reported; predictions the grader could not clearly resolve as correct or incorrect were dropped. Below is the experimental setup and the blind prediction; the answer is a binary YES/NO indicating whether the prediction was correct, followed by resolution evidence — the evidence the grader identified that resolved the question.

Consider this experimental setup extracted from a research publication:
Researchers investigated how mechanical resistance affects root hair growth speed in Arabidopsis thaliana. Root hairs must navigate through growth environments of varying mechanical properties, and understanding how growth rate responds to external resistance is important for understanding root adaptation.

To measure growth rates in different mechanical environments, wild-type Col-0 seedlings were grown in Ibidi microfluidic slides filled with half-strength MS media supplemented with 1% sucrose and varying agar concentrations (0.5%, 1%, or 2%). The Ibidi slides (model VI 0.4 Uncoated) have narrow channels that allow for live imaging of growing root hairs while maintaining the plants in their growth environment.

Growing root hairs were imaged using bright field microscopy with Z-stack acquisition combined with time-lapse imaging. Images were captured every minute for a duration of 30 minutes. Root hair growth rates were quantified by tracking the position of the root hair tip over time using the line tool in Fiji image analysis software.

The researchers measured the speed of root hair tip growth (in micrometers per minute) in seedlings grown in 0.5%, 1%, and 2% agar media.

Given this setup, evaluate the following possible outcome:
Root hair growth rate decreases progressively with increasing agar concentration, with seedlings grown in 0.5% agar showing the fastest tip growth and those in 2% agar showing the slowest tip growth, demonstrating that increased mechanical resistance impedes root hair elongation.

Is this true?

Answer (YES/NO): NO